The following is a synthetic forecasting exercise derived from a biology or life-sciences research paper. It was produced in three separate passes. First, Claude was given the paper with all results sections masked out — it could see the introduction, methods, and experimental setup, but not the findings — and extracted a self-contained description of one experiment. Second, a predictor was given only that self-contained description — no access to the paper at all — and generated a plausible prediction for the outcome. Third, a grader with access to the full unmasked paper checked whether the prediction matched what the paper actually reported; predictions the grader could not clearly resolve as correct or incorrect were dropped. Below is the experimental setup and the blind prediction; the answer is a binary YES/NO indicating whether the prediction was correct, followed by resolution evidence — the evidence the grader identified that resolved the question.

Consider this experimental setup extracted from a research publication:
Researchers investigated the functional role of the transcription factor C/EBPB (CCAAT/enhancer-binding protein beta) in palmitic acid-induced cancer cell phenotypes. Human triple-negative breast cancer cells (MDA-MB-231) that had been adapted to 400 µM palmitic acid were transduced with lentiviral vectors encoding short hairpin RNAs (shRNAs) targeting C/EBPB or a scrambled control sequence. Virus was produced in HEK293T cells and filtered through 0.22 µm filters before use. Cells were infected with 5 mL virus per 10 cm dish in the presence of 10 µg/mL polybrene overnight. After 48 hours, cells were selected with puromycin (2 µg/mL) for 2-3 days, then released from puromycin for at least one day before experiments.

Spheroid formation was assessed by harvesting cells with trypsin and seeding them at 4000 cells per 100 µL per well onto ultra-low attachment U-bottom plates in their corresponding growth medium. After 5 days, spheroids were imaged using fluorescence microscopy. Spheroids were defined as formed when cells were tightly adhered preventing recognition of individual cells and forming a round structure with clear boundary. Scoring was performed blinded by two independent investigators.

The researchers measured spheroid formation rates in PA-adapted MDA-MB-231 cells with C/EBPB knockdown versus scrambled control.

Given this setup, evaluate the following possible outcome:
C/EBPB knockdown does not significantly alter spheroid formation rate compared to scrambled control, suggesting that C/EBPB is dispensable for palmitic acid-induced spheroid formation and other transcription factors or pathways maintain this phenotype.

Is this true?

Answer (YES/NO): NO